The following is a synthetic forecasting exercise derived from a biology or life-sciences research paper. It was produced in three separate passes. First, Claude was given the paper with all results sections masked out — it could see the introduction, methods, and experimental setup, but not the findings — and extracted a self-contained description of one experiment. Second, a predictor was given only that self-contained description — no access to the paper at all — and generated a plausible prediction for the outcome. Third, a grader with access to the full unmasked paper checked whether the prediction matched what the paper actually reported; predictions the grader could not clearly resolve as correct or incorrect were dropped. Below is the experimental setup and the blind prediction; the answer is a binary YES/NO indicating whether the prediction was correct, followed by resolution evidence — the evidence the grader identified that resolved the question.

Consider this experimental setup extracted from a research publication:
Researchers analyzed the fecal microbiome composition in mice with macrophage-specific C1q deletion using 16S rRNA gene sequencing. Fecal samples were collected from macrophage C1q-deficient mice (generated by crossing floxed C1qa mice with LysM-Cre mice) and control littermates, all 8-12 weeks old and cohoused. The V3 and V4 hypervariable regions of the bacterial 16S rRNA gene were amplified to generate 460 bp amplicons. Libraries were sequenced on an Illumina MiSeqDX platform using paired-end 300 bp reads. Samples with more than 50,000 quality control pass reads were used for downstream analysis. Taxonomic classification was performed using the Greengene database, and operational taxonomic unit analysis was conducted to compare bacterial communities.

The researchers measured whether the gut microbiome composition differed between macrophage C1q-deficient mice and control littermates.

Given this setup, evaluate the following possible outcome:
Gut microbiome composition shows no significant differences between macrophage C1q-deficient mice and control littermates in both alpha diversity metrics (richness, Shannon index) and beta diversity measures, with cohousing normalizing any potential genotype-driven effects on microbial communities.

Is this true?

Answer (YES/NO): YES